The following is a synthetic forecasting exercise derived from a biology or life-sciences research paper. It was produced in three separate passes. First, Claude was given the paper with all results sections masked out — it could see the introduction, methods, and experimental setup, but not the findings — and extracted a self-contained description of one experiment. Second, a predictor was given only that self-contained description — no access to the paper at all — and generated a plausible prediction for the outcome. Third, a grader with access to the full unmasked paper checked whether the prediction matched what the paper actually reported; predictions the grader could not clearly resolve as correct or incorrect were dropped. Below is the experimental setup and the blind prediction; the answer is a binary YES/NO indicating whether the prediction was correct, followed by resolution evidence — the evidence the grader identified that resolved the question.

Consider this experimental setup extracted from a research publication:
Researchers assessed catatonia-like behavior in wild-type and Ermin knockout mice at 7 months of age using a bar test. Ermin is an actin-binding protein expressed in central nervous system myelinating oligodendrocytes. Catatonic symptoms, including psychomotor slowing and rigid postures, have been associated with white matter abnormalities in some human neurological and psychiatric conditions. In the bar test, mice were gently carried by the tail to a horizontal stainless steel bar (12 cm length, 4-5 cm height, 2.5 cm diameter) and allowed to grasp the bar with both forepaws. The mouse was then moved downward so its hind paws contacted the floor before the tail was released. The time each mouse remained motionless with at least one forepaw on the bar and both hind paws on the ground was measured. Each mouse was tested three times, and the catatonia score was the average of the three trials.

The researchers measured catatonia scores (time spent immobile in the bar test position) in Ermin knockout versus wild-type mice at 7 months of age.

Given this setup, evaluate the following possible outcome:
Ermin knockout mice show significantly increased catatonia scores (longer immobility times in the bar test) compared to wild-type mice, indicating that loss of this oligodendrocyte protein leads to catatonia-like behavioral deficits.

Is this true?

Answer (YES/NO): YES